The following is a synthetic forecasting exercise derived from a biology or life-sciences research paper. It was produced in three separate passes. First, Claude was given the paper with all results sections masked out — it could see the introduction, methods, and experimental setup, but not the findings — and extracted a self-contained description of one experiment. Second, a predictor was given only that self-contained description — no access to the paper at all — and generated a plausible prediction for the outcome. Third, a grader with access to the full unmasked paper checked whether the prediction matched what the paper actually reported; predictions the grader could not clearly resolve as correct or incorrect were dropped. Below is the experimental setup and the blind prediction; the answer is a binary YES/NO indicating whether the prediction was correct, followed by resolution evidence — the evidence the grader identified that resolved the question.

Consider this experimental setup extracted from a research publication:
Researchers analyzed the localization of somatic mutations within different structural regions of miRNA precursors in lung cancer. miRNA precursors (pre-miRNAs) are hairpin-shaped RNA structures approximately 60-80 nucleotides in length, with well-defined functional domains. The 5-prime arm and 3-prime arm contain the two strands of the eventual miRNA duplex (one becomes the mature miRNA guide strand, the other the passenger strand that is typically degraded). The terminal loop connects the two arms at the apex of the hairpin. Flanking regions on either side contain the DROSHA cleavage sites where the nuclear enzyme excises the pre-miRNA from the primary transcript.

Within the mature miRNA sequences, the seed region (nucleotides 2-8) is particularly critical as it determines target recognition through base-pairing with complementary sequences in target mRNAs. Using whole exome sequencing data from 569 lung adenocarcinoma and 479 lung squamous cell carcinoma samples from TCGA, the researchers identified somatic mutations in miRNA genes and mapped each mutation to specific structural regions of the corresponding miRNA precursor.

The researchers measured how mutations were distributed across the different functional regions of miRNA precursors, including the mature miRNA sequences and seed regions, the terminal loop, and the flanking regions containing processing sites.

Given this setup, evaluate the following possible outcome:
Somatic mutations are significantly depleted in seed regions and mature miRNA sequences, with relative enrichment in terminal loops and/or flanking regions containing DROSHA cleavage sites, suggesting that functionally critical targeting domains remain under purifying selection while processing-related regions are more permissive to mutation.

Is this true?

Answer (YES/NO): NO